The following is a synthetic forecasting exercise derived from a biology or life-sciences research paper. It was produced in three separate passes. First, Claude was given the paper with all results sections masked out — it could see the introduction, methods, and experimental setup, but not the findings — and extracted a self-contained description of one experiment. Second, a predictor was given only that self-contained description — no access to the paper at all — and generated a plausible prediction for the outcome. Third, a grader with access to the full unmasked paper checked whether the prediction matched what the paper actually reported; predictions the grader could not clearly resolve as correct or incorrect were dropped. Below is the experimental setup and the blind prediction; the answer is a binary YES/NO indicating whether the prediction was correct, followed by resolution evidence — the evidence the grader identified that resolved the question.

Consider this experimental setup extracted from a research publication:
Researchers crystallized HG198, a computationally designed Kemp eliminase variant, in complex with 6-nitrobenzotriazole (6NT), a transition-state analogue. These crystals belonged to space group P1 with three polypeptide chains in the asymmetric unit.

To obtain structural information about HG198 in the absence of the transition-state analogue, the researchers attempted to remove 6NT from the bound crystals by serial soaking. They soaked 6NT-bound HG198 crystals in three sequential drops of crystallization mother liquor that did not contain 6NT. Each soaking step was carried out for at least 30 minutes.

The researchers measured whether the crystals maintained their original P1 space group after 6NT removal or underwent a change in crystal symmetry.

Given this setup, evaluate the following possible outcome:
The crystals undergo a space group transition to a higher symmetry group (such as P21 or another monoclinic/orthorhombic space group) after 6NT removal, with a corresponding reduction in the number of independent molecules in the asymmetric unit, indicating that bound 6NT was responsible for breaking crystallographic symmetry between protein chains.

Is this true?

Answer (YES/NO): YES